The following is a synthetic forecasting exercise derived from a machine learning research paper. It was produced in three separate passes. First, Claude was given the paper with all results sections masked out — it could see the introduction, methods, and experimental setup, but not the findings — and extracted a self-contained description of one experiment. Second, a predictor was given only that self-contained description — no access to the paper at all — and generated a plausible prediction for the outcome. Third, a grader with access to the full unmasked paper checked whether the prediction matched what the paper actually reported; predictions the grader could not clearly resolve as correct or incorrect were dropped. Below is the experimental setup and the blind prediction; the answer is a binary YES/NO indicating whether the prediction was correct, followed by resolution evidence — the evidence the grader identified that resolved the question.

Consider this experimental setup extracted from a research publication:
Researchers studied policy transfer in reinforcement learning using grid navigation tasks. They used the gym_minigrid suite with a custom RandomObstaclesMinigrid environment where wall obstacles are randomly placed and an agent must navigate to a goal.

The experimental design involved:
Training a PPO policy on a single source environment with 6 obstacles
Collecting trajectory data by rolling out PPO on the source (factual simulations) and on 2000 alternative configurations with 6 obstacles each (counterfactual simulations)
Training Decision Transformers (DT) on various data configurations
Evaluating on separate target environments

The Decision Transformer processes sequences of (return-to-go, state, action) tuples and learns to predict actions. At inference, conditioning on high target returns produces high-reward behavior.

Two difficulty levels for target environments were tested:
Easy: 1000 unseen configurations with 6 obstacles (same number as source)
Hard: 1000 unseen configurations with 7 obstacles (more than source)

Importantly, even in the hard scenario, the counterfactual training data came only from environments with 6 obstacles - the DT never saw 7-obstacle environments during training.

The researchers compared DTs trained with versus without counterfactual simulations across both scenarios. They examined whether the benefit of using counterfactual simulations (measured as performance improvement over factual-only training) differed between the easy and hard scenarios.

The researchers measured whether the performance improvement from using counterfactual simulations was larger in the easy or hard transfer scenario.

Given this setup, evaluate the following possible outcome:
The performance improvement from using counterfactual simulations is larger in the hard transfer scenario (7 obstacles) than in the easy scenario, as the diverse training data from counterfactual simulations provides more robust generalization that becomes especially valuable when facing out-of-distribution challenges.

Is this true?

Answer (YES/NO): NO